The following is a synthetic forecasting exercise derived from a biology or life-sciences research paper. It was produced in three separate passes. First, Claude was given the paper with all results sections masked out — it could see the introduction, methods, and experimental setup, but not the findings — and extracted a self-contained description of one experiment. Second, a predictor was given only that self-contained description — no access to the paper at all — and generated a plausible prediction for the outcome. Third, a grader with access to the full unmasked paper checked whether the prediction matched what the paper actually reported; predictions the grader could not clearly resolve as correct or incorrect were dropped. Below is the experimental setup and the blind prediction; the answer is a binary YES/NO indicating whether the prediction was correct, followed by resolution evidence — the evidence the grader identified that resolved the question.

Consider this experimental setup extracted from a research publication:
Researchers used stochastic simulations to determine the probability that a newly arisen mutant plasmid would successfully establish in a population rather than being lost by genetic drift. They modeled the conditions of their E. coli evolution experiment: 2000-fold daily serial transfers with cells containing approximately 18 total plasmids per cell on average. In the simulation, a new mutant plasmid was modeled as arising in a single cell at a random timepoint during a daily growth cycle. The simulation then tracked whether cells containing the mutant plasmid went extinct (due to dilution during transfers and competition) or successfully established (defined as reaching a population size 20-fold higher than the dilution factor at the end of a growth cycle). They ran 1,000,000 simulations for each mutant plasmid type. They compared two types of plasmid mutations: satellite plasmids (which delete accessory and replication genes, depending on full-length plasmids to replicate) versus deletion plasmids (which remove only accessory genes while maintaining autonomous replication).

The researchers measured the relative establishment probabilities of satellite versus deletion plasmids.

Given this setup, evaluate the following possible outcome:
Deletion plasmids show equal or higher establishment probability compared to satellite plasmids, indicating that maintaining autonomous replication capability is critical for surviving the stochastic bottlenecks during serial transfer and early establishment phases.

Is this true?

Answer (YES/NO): NO